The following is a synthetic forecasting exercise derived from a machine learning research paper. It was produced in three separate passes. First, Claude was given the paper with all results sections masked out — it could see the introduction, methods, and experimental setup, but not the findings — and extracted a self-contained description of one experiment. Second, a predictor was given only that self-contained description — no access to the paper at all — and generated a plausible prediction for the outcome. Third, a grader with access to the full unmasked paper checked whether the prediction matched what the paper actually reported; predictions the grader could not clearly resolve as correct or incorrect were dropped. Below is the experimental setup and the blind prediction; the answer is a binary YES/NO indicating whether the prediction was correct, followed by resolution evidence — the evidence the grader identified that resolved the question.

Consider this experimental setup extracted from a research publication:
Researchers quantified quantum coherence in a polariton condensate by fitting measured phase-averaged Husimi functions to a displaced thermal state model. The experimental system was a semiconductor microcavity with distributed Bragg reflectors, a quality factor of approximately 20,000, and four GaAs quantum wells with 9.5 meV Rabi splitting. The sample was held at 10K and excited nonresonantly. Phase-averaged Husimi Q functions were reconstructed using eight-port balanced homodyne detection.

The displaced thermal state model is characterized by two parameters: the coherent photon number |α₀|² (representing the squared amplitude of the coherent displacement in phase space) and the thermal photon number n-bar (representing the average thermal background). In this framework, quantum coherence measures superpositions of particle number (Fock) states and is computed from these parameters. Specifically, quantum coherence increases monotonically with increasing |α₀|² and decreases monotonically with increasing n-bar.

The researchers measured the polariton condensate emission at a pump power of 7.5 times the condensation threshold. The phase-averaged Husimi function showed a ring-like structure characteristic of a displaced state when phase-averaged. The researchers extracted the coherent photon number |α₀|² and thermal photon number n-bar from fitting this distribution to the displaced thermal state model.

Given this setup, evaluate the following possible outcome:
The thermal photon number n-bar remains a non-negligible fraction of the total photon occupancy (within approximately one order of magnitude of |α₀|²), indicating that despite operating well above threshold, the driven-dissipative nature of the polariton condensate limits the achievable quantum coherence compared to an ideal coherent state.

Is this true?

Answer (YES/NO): NO